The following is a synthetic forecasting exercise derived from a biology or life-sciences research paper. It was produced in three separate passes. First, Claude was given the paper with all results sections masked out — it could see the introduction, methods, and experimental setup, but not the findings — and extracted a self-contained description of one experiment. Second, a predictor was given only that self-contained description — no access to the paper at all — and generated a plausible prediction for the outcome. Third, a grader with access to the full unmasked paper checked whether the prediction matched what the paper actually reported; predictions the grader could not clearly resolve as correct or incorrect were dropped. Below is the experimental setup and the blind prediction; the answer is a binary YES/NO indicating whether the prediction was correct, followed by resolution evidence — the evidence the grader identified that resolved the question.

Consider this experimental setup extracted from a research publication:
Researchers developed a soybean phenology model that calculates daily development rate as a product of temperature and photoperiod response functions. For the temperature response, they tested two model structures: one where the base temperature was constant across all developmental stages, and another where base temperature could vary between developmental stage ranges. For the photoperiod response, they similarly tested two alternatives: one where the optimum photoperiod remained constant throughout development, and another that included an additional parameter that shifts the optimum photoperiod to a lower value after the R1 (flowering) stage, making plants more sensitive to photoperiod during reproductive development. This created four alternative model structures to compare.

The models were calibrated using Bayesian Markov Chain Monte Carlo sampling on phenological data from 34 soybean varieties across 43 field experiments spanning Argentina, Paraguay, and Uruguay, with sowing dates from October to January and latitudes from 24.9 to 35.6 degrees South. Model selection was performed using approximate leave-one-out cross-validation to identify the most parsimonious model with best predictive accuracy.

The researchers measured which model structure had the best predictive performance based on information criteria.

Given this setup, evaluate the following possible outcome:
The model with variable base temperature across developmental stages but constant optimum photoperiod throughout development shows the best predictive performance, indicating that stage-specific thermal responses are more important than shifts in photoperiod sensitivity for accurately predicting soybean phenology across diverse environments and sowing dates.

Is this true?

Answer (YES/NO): NO